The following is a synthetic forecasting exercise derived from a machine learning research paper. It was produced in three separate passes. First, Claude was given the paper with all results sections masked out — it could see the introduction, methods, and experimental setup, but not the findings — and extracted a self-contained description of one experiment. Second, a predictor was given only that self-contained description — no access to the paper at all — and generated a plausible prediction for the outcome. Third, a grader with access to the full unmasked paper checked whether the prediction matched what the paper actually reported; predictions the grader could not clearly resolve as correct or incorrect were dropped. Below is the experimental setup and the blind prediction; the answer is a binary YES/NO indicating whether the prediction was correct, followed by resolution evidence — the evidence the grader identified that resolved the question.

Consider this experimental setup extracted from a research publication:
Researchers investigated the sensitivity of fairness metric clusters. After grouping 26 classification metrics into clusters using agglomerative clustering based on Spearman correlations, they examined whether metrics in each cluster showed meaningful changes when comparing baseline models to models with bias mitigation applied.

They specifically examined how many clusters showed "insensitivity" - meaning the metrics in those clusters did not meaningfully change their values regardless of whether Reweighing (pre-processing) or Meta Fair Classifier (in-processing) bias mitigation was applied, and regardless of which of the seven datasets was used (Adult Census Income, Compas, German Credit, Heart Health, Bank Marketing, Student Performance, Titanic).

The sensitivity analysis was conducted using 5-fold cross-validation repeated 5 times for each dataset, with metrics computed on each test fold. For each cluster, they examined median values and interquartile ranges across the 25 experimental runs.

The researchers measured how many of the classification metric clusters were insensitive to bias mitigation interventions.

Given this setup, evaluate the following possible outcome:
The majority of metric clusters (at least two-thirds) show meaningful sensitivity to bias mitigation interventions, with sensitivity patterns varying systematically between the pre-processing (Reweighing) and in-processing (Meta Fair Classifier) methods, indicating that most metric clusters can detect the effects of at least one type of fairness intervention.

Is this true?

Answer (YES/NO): NO